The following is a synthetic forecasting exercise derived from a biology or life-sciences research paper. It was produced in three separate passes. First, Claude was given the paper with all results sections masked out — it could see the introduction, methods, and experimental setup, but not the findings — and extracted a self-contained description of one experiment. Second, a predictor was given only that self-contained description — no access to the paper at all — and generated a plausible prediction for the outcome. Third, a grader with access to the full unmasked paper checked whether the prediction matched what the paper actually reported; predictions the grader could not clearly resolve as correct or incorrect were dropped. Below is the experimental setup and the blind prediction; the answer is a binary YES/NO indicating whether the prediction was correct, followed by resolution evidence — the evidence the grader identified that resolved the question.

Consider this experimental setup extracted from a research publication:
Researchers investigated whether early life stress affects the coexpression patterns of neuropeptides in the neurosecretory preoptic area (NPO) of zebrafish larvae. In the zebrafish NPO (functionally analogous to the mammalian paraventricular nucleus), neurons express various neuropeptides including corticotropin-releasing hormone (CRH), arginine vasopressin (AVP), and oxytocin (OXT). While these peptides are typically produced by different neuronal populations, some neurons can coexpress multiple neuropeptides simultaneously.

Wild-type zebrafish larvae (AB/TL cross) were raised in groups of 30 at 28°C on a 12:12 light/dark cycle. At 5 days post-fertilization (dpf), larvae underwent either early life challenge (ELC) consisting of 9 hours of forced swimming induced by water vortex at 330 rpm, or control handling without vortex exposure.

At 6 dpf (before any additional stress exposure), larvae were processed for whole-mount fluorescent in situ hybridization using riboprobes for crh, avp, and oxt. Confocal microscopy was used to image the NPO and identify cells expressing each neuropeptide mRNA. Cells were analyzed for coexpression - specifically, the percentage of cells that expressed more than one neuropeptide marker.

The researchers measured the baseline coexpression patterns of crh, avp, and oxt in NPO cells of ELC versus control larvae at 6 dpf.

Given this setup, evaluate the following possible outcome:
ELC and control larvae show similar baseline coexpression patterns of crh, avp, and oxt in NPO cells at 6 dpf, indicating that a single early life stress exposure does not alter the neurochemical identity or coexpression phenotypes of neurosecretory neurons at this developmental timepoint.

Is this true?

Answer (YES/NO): NO